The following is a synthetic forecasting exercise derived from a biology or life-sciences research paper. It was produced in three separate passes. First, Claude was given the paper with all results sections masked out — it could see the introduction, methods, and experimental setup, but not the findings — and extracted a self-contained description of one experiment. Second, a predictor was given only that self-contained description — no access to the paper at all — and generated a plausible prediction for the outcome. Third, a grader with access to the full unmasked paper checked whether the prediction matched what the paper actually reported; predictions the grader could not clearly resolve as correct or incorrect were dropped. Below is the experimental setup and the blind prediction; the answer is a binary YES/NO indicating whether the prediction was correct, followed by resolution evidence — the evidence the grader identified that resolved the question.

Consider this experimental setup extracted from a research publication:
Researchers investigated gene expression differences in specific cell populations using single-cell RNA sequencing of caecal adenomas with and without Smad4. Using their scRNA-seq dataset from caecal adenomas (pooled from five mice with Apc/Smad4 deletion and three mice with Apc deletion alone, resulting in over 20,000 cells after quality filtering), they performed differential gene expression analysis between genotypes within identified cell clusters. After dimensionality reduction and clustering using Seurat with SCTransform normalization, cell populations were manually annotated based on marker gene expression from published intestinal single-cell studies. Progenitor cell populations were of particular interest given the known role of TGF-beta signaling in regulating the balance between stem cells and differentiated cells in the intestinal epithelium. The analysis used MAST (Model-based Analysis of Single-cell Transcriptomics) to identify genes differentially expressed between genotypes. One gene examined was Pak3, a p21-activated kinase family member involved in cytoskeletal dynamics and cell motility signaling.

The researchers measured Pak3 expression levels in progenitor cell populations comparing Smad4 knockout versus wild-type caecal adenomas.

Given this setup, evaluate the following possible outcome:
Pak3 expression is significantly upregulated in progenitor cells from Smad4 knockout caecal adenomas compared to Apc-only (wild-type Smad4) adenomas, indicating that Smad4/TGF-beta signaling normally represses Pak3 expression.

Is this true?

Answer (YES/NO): YES